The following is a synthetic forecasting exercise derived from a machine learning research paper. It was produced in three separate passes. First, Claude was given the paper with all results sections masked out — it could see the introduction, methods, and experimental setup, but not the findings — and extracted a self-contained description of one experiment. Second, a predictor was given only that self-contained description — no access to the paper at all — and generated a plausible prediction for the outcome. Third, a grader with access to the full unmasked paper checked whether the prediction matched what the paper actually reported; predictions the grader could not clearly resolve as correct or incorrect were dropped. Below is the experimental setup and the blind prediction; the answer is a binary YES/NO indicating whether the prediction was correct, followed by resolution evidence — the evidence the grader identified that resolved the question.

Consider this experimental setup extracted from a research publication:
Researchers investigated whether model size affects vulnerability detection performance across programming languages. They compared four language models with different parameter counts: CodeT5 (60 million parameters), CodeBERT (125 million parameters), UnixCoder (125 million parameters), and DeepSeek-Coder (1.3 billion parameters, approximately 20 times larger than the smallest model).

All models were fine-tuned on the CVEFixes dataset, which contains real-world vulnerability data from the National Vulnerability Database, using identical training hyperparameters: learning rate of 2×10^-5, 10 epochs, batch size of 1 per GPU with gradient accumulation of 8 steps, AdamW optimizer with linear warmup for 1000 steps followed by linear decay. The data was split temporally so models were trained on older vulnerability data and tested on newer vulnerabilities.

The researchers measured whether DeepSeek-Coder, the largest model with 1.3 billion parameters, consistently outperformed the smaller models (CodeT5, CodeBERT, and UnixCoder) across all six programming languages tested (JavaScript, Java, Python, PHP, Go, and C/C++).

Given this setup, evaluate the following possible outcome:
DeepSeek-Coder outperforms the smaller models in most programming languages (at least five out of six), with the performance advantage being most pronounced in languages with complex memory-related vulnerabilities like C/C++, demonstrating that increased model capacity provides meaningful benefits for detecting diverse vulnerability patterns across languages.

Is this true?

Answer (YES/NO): NO